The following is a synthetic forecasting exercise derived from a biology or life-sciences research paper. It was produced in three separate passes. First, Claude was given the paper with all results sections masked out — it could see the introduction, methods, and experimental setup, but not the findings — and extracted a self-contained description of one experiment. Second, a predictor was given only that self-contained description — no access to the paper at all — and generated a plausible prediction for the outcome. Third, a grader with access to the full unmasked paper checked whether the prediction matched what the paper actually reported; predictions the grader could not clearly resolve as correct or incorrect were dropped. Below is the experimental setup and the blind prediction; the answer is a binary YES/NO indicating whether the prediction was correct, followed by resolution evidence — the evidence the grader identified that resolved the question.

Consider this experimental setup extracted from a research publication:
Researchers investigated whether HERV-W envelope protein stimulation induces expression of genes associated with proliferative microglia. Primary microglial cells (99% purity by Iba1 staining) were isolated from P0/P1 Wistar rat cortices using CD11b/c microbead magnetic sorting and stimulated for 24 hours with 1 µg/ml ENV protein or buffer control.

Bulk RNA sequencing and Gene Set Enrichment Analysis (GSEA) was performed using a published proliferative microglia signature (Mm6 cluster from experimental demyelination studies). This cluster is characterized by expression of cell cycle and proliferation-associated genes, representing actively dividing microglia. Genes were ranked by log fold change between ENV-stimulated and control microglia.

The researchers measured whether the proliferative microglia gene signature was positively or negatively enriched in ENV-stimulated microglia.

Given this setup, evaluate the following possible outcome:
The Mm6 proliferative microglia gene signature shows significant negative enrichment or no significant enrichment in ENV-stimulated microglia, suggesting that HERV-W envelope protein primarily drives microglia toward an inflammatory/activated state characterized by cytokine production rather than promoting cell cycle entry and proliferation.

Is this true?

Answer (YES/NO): YES